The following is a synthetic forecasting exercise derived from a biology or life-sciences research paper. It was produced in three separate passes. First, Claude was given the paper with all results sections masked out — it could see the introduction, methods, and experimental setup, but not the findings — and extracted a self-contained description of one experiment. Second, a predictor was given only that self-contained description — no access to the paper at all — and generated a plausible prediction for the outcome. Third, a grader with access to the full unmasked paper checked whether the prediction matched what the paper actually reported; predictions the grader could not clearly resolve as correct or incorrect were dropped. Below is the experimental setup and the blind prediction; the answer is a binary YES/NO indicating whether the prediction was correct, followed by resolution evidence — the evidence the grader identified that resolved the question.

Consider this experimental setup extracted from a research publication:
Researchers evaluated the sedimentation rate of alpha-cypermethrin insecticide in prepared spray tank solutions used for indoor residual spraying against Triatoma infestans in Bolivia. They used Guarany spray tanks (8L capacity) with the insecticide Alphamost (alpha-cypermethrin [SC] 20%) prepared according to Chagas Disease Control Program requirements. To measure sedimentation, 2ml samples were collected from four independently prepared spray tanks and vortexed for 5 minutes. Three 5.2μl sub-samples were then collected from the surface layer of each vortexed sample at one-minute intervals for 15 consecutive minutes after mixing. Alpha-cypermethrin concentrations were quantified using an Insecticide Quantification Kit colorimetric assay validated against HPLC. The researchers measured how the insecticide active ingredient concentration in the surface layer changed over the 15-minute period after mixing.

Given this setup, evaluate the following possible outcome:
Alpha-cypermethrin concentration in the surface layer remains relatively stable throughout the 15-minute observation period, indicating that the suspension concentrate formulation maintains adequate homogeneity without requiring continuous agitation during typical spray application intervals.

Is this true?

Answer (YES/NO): NO